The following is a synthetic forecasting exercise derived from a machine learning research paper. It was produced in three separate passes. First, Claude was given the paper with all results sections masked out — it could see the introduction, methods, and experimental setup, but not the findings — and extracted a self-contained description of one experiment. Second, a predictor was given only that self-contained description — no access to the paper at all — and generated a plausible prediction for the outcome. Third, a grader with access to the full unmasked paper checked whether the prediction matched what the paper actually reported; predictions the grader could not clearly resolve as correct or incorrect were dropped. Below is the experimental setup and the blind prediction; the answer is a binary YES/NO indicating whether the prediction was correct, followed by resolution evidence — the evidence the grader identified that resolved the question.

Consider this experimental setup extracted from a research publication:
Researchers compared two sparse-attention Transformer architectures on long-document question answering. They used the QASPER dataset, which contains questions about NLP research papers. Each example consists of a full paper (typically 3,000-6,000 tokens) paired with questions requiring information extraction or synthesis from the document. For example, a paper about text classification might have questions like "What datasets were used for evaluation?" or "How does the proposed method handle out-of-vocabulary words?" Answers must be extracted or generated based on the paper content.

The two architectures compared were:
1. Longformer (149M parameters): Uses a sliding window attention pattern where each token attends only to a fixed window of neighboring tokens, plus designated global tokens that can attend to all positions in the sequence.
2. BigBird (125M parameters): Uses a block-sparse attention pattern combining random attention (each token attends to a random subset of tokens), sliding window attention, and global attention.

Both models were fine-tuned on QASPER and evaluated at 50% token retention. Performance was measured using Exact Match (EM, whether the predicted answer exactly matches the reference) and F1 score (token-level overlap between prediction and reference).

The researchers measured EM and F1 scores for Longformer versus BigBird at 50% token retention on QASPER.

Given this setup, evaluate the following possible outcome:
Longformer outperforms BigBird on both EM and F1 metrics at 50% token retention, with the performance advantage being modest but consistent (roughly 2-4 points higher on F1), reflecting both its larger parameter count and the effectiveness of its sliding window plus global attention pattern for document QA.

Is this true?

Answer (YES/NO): NO